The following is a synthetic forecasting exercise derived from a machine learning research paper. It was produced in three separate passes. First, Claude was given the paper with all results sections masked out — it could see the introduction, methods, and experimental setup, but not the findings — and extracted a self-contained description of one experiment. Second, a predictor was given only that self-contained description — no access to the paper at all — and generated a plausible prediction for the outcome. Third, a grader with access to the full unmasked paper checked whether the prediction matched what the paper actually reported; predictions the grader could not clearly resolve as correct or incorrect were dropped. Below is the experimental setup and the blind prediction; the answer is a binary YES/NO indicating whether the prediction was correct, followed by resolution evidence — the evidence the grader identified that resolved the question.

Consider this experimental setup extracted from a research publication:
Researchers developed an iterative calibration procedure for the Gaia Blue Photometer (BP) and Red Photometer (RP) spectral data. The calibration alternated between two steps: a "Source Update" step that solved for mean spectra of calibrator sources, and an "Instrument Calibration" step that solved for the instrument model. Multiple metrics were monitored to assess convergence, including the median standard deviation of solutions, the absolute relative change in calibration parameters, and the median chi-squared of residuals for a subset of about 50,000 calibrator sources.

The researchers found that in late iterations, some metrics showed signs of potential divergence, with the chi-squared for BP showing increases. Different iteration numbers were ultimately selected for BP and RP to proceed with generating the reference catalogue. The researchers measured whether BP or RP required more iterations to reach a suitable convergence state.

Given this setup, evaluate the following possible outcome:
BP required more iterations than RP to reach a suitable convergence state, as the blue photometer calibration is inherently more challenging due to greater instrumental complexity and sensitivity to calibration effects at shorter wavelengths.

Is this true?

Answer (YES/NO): YES